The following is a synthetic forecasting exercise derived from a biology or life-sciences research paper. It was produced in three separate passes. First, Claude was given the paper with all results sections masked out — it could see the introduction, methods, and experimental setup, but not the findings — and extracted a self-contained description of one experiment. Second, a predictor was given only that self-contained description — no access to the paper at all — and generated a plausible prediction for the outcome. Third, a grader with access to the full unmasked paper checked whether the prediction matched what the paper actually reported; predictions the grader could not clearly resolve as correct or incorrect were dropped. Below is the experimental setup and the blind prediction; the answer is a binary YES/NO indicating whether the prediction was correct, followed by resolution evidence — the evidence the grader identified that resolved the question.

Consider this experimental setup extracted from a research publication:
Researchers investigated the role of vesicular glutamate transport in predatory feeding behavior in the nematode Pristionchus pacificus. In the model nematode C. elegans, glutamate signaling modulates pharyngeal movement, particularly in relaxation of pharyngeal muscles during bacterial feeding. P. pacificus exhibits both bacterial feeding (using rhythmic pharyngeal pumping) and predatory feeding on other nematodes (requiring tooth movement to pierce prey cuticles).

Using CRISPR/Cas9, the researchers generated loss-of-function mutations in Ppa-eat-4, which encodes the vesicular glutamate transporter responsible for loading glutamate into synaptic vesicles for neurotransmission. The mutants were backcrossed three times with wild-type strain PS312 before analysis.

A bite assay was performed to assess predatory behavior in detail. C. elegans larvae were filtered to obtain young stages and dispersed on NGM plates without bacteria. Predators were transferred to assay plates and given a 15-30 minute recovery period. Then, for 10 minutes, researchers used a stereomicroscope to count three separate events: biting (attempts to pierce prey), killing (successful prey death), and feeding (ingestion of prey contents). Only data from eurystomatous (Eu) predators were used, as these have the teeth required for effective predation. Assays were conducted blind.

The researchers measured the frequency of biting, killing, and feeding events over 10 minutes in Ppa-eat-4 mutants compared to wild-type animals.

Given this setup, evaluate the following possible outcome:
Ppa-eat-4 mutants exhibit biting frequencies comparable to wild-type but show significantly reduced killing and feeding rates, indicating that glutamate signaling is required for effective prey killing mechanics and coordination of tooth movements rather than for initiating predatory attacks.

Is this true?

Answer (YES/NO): NO